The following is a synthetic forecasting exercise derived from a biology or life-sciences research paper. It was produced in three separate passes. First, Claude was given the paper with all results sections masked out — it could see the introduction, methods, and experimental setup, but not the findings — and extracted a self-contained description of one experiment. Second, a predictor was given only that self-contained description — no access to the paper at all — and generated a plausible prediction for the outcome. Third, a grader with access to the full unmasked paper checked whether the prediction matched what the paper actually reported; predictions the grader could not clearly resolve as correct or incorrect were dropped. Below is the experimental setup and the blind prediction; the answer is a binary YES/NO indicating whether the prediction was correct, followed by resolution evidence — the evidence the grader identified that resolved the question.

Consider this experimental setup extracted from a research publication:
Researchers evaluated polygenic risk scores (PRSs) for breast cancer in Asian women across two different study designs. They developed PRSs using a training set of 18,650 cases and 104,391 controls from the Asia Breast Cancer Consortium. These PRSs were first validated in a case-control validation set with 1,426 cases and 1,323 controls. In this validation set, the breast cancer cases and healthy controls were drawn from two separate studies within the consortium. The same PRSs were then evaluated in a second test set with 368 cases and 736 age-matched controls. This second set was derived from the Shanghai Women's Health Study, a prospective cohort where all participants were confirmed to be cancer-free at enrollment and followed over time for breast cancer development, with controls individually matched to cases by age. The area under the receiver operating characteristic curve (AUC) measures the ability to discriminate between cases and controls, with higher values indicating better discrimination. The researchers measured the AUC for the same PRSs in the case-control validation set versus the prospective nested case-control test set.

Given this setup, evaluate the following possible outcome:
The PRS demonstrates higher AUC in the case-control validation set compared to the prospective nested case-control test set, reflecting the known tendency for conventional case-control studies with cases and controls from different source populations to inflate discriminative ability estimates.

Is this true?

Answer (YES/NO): NO